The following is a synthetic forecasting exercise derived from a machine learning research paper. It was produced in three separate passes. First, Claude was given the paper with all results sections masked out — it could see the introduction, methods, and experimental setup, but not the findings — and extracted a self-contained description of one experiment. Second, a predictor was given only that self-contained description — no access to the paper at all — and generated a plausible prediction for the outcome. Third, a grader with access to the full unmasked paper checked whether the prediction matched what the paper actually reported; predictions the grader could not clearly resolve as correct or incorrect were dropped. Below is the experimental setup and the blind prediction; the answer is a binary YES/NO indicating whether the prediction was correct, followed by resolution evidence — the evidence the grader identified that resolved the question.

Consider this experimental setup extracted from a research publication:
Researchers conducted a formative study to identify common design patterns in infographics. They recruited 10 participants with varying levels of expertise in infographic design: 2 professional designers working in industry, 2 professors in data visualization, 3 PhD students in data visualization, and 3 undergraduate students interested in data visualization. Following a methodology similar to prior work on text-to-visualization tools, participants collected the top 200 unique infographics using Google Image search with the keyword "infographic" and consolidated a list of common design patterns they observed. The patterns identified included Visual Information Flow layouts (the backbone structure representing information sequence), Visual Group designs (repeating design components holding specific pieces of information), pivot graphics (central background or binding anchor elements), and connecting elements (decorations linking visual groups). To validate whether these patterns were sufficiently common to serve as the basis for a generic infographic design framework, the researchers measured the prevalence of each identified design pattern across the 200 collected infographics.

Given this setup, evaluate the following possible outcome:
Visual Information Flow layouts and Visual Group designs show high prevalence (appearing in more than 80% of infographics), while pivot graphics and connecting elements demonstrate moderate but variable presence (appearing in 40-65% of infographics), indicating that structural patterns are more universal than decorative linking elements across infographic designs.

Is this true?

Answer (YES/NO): NO